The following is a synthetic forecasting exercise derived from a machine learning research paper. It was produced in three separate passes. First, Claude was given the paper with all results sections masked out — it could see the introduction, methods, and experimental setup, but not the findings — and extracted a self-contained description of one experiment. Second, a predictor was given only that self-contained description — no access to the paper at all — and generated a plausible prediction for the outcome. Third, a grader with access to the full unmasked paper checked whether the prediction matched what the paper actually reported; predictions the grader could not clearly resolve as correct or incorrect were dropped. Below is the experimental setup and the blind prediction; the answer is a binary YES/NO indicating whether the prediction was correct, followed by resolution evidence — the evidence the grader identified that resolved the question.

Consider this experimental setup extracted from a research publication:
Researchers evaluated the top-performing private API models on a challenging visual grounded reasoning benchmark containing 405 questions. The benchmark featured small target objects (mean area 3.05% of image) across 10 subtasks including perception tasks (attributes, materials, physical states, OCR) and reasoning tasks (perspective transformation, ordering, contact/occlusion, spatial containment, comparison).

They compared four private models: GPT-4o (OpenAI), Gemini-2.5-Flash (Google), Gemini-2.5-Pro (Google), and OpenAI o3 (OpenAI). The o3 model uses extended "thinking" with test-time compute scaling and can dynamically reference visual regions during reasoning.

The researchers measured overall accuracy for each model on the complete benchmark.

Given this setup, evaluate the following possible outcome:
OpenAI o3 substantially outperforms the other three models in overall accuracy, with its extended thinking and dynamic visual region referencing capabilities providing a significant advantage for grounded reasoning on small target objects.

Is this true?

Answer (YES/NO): NO